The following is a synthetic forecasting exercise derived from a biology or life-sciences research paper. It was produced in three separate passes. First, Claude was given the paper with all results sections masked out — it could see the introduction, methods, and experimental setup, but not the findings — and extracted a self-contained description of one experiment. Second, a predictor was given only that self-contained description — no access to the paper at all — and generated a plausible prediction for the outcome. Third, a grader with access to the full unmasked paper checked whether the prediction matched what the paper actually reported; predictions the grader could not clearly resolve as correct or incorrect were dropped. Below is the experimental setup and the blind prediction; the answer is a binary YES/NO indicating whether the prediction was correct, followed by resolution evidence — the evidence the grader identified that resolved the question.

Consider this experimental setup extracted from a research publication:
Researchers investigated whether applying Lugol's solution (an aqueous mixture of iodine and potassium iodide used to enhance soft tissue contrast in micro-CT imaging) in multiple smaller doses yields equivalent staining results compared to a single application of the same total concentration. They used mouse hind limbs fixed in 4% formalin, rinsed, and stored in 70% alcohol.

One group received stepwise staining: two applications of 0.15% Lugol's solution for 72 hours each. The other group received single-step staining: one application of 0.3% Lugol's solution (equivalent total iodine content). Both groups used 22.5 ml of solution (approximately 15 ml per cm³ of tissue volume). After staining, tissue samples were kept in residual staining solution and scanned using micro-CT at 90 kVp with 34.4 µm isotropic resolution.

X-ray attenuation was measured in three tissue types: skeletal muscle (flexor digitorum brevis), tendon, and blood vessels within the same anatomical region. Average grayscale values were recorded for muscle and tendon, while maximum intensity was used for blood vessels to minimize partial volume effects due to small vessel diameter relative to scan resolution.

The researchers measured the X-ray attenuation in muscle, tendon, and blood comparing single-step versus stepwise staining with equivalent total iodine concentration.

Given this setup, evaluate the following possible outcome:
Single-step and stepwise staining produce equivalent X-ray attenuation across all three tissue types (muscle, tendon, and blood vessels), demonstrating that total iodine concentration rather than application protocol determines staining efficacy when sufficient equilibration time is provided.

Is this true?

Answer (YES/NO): NO